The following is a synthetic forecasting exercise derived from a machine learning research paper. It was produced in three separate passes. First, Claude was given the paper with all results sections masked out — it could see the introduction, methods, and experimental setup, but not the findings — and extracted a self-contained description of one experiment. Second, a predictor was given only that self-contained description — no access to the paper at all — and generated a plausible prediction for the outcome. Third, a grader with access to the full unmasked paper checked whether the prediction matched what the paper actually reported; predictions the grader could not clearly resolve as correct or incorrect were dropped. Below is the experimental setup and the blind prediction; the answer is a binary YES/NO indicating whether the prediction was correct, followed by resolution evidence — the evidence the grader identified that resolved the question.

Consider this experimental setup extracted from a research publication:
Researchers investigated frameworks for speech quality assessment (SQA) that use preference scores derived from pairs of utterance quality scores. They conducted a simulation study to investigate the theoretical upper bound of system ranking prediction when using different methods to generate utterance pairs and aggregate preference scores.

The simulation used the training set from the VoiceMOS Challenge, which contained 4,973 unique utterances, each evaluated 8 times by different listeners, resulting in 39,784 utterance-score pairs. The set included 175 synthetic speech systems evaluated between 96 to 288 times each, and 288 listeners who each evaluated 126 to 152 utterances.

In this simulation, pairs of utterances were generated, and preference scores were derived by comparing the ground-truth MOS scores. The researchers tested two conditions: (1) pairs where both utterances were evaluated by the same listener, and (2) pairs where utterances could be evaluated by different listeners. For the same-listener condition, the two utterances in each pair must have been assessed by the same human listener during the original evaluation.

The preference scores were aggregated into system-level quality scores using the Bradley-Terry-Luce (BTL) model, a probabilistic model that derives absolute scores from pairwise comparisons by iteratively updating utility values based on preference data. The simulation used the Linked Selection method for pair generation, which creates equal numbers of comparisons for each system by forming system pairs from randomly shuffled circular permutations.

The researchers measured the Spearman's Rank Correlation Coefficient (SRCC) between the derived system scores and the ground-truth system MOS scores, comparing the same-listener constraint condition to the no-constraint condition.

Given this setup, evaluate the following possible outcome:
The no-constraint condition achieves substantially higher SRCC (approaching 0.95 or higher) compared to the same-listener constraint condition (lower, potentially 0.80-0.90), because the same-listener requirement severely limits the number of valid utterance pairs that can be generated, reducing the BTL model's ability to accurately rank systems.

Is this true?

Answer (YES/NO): NO